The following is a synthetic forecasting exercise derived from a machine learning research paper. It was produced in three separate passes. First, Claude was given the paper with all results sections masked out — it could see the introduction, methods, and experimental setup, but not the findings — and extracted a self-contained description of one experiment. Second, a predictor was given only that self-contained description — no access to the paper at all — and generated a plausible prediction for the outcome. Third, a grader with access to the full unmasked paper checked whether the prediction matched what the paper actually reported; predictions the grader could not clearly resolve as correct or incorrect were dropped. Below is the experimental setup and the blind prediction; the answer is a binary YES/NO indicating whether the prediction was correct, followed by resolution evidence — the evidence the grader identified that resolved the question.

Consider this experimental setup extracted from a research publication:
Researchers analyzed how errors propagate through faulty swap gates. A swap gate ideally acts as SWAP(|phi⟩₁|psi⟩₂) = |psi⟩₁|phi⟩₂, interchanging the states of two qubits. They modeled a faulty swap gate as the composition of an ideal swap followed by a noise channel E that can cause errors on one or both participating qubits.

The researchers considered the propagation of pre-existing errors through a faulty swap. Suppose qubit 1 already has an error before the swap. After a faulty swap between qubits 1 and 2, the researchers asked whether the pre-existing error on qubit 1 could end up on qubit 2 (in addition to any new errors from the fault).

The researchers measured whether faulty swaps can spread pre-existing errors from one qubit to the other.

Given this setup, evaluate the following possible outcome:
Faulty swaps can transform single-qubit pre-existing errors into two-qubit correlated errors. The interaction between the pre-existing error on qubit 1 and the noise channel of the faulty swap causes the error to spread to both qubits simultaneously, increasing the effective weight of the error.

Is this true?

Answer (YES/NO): YES